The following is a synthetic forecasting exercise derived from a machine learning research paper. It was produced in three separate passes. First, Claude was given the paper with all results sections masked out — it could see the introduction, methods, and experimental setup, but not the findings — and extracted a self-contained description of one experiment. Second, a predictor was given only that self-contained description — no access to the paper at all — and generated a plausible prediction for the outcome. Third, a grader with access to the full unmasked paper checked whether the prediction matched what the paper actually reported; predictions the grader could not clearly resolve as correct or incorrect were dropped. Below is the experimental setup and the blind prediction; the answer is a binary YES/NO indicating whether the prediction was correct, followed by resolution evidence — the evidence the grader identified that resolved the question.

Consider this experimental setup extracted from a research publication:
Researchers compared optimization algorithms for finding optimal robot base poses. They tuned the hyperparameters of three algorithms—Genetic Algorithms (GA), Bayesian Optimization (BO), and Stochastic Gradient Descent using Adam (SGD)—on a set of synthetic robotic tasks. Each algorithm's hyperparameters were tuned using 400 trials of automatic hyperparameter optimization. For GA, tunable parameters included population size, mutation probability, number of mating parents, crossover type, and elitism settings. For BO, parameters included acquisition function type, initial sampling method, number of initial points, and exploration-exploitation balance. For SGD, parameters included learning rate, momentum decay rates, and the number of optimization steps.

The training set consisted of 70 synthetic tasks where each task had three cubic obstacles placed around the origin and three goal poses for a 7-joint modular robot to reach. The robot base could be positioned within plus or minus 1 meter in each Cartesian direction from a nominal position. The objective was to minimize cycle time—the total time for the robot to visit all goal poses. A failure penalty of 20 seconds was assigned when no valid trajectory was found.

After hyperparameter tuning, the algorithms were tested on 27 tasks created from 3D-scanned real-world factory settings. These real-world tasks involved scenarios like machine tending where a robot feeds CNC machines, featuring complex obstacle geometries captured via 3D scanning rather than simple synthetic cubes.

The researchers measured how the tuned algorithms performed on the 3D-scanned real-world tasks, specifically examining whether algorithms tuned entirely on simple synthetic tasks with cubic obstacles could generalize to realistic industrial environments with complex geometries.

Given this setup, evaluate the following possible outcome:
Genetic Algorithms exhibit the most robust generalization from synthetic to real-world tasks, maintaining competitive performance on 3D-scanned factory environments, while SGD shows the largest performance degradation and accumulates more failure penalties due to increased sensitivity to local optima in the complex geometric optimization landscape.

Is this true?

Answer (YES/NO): NO